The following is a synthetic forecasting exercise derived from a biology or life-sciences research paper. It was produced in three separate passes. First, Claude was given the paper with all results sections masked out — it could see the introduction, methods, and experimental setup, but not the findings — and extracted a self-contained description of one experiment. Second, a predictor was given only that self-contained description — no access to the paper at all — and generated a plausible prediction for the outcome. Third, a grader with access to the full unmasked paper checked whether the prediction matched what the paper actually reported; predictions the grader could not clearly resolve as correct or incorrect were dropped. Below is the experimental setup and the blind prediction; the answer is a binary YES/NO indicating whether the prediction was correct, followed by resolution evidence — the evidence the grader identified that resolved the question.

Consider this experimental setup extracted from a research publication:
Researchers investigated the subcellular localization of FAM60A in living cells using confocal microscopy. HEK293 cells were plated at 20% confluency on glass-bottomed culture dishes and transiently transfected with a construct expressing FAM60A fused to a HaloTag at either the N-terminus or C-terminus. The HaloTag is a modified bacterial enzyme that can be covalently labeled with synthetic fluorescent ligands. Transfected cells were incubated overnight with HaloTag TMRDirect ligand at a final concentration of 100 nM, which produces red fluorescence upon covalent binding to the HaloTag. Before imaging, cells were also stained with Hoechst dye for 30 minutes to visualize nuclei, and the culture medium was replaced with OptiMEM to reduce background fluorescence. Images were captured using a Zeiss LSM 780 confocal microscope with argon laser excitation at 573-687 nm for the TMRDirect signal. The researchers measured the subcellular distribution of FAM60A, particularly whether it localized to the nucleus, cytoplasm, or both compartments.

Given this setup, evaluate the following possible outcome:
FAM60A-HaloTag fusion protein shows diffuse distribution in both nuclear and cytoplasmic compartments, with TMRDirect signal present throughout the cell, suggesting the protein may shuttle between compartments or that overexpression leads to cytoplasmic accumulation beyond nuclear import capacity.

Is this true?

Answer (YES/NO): NO